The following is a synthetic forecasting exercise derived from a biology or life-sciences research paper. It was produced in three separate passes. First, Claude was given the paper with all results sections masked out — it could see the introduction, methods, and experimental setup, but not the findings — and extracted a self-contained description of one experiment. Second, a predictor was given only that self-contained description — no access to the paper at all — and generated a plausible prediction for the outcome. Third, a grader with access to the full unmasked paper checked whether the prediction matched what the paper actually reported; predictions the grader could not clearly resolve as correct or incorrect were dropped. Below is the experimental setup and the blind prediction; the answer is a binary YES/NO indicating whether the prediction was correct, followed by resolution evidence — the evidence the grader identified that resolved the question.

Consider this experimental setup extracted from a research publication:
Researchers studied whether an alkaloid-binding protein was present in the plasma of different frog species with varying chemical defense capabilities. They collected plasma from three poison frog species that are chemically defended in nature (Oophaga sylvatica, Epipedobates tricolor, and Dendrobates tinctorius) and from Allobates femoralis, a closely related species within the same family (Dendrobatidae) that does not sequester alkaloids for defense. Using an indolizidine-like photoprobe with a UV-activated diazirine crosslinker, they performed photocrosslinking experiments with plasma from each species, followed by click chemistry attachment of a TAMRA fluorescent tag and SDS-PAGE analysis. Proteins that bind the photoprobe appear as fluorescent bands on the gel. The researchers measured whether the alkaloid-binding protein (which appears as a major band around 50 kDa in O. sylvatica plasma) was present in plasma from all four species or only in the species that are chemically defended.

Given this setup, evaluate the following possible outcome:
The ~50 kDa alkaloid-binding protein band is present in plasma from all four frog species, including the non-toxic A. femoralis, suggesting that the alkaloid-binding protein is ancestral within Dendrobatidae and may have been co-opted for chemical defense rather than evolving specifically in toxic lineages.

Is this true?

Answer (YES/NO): NO